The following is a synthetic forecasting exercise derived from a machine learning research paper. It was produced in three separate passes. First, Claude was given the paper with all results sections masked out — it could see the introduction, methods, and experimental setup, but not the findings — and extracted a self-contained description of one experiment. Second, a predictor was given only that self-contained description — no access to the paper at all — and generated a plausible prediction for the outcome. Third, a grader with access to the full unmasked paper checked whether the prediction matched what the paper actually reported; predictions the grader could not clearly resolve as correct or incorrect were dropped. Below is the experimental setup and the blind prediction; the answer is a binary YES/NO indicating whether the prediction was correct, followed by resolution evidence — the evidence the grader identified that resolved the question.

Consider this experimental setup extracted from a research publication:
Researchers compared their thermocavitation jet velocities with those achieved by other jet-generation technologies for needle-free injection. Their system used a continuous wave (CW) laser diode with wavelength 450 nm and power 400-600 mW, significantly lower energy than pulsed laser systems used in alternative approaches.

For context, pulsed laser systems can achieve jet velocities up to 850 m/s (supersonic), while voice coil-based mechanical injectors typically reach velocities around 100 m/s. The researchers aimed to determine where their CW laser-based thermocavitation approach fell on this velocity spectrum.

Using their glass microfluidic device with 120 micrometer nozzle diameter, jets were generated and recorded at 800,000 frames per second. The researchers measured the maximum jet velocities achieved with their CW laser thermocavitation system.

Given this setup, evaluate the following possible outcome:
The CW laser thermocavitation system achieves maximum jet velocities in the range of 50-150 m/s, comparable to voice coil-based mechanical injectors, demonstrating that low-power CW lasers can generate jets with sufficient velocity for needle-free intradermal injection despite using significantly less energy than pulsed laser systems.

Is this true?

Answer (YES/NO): YES